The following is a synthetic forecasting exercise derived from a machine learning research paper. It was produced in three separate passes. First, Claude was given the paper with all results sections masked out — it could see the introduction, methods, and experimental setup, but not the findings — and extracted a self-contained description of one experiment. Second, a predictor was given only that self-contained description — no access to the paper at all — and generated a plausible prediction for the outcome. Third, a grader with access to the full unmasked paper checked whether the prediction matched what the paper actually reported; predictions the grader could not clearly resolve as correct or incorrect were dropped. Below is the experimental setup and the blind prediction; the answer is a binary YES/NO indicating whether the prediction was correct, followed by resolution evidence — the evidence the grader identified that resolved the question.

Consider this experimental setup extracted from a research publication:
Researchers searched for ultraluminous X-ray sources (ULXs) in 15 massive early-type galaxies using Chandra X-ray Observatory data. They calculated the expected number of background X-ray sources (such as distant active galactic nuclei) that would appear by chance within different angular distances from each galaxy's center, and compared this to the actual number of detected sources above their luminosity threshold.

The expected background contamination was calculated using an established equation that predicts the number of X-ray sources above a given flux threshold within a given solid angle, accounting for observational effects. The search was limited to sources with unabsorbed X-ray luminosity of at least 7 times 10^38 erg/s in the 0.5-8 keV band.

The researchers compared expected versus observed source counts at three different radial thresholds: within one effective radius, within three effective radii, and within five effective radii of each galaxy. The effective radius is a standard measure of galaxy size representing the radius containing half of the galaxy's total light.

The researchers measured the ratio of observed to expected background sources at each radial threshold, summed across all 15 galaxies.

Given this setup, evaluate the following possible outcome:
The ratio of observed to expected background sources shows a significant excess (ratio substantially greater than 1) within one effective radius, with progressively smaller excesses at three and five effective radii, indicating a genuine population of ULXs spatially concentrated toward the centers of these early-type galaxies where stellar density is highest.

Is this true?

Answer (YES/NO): YES